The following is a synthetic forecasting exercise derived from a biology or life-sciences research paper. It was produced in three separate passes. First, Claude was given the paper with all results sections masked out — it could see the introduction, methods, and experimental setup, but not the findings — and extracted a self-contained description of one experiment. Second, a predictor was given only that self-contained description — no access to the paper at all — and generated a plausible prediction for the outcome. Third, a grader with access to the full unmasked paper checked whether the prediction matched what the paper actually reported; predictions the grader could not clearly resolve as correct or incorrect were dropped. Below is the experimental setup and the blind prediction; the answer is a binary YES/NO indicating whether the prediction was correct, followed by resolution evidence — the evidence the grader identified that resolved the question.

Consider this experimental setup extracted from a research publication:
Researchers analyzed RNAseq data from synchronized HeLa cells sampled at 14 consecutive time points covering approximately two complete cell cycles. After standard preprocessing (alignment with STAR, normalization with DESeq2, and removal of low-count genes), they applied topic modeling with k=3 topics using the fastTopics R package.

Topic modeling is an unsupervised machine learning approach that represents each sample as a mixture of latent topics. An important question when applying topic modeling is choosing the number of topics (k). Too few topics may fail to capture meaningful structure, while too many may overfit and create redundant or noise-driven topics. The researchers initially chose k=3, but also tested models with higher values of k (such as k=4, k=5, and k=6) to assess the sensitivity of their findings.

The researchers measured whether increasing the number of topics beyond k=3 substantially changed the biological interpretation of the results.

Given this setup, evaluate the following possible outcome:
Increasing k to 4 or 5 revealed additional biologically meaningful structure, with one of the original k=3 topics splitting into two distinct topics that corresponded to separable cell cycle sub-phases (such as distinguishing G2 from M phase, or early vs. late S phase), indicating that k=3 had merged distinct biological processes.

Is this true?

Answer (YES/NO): NO